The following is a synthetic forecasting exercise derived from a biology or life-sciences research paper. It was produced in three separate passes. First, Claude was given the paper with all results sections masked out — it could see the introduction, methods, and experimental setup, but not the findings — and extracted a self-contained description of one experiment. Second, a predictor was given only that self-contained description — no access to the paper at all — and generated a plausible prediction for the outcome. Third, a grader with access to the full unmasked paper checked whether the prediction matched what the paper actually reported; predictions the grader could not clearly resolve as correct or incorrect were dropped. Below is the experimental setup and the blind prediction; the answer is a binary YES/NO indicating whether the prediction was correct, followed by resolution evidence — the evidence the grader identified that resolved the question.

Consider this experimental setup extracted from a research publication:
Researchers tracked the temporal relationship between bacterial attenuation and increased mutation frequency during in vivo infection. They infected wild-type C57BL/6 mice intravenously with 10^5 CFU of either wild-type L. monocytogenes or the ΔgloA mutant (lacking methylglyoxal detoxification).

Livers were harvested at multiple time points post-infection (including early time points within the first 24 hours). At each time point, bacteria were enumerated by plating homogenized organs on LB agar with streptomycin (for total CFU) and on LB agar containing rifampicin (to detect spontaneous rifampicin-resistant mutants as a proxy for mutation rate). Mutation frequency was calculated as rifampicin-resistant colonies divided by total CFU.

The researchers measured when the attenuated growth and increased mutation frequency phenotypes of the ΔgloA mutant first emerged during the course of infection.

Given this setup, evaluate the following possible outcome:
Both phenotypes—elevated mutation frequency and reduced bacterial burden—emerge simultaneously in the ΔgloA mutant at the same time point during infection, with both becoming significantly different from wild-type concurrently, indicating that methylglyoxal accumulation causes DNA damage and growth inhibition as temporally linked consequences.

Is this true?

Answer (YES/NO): YES